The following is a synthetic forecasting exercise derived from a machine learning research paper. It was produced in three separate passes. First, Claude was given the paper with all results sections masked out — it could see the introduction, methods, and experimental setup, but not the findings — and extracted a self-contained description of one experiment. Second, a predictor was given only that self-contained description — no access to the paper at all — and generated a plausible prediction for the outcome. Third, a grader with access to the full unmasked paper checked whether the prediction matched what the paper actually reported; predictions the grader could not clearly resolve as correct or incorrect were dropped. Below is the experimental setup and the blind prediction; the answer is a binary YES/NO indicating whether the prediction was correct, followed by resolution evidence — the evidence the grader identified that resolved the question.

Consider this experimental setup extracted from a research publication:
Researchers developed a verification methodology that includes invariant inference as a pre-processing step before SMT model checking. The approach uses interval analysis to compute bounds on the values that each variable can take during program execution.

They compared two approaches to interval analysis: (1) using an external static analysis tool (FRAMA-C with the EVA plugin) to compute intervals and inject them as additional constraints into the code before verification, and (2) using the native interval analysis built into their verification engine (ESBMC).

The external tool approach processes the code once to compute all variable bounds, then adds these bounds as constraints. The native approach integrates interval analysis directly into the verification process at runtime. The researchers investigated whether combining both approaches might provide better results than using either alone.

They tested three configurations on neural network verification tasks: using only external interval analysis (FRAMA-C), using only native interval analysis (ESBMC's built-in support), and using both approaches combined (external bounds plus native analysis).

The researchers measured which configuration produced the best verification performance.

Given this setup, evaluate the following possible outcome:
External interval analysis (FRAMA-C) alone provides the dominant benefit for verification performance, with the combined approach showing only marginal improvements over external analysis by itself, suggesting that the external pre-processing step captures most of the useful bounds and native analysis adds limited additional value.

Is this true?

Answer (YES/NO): YES